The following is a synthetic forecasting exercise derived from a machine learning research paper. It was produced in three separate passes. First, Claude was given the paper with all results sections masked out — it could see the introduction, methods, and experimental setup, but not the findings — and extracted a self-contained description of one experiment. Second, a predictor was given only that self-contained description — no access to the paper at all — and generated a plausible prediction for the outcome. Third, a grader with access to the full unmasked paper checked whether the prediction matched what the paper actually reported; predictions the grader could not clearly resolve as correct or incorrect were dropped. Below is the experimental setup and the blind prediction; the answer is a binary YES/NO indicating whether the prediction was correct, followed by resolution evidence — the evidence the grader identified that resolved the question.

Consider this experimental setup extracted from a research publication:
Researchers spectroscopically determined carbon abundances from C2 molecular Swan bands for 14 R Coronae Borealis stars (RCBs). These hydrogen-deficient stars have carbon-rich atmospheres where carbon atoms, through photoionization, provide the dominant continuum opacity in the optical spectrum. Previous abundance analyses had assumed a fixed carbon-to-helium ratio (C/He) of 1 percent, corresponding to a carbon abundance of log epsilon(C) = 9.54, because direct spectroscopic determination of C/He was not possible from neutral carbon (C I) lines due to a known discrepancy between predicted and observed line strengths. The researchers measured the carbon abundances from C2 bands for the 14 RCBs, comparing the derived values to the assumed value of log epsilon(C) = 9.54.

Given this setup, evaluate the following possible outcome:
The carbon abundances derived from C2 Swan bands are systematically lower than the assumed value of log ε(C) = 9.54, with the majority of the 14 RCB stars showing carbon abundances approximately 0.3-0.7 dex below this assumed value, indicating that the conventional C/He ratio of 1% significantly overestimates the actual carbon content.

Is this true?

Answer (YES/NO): NO